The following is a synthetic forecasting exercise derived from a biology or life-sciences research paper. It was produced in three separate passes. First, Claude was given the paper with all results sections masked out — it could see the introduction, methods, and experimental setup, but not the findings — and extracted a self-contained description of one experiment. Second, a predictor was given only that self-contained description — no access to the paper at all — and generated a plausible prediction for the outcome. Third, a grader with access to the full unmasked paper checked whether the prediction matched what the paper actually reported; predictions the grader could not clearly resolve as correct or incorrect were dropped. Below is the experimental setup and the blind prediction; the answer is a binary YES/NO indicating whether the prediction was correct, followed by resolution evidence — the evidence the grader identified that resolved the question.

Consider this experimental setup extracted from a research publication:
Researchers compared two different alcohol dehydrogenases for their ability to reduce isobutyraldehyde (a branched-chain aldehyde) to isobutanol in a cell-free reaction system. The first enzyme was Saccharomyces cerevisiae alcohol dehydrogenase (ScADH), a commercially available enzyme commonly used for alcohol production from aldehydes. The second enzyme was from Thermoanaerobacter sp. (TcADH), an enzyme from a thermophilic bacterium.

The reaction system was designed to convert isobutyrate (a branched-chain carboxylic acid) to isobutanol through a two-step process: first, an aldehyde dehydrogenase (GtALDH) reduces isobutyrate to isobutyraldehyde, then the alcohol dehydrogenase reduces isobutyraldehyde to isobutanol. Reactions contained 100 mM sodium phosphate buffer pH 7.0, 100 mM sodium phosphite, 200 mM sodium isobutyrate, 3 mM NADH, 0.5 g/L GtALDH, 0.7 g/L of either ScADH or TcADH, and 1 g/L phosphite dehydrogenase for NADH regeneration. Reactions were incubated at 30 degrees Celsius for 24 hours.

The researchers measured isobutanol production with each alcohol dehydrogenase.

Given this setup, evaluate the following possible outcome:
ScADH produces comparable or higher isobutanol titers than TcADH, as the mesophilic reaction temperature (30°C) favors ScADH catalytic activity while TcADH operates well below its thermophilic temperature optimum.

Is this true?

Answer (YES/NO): NO